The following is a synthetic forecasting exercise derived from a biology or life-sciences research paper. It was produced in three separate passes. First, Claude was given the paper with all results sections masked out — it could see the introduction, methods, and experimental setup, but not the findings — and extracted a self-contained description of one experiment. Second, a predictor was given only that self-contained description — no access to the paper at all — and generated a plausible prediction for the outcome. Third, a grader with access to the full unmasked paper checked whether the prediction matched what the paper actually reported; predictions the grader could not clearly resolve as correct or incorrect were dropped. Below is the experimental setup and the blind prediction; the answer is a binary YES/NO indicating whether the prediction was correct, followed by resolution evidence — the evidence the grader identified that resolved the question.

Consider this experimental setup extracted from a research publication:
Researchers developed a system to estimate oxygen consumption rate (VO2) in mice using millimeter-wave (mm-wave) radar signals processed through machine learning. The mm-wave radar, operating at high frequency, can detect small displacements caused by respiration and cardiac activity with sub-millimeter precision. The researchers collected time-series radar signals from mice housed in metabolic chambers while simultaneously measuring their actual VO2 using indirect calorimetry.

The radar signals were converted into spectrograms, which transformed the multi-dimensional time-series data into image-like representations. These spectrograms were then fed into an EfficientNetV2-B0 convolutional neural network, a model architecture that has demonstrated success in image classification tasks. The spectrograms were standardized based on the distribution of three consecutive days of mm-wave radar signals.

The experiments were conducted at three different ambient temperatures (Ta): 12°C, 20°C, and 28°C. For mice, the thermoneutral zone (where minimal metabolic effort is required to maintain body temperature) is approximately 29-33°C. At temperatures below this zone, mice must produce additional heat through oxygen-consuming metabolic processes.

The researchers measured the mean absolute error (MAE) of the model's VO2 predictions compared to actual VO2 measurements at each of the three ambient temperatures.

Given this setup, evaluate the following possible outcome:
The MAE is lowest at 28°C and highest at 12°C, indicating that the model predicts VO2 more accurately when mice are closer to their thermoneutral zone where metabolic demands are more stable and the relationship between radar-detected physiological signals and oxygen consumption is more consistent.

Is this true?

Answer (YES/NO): YES